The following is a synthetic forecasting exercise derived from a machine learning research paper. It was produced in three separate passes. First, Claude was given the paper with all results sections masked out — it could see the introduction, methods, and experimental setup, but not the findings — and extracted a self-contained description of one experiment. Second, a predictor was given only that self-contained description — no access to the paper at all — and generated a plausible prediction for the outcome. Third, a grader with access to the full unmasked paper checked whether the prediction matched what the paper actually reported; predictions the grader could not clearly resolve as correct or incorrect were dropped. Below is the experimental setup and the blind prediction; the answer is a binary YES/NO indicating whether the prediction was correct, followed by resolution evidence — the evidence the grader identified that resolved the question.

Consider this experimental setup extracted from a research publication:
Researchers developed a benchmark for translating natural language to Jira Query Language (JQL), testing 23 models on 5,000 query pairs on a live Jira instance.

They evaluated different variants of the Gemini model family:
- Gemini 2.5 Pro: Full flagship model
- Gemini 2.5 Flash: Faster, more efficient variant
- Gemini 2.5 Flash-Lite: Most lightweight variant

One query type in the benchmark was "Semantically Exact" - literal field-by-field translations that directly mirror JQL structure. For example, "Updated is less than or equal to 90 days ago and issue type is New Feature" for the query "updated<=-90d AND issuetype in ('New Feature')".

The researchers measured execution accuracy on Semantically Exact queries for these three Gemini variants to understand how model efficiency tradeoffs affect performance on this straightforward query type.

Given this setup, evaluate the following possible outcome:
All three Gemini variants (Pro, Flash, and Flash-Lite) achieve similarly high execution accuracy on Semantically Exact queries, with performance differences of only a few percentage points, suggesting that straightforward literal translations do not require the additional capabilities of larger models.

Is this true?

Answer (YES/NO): NO